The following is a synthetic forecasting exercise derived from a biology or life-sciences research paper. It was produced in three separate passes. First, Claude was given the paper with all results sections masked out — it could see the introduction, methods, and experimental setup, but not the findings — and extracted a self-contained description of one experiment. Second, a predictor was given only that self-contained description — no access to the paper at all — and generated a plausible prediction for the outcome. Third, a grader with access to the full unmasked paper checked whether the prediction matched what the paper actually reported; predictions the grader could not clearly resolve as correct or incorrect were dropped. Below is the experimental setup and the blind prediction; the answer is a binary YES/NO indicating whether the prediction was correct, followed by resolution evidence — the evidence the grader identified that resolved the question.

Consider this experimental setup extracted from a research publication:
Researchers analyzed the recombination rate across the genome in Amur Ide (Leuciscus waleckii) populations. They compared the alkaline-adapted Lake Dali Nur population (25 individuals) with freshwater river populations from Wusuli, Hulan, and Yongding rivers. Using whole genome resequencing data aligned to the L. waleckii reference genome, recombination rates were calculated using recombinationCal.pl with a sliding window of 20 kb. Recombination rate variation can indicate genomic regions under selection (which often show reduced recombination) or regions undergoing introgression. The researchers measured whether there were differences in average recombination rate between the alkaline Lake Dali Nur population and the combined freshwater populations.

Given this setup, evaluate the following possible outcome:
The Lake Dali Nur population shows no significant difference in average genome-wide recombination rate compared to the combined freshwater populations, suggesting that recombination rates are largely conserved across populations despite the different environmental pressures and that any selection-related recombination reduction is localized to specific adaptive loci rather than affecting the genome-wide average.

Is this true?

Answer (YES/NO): NO